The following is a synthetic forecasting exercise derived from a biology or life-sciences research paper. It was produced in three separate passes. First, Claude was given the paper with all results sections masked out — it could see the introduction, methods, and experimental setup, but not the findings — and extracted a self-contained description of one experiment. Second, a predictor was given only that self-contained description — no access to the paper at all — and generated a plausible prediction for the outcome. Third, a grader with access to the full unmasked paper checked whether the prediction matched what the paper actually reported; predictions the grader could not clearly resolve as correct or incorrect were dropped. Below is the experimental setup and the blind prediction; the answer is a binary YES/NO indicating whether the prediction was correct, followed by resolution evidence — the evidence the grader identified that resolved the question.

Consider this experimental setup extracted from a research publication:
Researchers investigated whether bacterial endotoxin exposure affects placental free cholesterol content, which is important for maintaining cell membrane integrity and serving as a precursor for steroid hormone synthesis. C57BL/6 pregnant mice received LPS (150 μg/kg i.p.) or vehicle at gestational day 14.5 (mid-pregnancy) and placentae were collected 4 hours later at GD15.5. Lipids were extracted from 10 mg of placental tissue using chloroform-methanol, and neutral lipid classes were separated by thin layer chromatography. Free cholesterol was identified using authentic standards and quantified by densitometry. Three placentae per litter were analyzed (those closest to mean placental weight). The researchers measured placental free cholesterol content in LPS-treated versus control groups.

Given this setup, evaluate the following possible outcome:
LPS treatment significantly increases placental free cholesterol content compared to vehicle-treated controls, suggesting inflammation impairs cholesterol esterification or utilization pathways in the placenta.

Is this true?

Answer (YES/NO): NO